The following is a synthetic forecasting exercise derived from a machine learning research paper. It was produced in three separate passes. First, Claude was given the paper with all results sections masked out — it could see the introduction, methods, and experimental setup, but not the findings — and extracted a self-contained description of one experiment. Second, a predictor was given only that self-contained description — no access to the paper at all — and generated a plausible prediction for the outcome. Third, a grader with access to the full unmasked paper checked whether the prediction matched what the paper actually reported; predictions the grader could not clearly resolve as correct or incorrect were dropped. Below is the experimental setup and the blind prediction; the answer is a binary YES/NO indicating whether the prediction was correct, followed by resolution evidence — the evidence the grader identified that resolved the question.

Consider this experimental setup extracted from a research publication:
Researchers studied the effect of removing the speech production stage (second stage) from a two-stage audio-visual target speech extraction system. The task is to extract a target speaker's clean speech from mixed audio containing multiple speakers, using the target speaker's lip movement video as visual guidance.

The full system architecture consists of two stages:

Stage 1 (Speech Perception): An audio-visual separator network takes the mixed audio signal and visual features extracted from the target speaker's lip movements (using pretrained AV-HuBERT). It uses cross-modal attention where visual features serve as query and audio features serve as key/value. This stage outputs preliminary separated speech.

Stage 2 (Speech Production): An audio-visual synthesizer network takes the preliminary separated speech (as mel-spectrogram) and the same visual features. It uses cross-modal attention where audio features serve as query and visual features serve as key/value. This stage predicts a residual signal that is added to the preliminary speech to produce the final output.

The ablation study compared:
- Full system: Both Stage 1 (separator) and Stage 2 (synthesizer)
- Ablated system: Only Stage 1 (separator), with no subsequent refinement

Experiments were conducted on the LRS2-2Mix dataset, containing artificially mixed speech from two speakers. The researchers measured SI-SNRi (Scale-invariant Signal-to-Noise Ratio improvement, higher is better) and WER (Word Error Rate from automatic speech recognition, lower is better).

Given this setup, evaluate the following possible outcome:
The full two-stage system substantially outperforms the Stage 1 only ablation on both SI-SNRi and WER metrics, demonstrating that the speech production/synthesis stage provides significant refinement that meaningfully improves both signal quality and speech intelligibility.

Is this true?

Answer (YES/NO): YES